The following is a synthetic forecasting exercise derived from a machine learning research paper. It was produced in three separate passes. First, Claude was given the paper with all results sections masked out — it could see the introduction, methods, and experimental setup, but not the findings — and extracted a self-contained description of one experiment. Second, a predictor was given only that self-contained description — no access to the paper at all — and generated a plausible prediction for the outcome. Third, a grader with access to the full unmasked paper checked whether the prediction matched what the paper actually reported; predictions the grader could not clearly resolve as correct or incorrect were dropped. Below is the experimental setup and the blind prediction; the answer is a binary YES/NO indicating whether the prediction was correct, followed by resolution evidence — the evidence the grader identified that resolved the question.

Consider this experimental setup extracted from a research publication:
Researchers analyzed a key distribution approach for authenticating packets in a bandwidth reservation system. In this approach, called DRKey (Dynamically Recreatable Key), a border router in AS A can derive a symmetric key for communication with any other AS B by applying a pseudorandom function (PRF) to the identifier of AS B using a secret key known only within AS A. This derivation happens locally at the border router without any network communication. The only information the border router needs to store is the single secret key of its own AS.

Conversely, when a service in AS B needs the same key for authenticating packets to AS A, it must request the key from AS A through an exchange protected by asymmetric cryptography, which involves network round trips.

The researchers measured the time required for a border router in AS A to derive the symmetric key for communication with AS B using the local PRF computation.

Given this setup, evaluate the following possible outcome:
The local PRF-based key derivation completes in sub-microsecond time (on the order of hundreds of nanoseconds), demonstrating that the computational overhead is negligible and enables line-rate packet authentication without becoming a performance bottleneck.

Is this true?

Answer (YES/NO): NO